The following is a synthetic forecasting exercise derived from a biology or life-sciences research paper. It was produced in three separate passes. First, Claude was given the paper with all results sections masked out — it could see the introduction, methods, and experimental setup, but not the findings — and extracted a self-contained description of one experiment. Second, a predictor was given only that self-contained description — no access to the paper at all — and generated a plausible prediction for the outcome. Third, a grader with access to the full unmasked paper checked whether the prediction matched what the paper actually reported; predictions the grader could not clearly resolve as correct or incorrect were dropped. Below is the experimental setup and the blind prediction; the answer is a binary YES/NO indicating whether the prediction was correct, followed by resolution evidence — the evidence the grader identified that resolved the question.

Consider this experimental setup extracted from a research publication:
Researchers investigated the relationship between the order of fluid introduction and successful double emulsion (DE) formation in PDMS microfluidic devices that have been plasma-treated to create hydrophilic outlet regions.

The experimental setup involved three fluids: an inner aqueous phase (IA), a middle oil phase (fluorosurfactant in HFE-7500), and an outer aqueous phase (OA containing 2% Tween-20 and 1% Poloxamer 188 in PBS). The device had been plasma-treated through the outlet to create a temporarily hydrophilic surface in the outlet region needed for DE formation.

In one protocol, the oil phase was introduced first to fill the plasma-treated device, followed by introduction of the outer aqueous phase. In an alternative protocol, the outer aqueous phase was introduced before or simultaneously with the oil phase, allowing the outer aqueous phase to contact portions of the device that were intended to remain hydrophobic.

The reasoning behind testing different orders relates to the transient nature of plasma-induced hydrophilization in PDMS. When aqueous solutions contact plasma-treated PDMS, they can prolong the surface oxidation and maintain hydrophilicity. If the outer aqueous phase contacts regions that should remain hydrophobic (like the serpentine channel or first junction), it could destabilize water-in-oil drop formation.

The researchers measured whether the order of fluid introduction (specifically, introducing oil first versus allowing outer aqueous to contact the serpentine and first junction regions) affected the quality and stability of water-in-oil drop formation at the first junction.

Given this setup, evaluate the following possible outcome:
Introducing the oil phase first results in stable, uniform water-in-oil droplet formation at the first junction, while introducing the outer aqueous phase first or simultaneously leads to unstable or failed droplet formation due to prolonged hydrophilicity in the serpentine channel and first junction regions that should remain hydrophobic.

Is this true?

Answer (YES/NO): YES